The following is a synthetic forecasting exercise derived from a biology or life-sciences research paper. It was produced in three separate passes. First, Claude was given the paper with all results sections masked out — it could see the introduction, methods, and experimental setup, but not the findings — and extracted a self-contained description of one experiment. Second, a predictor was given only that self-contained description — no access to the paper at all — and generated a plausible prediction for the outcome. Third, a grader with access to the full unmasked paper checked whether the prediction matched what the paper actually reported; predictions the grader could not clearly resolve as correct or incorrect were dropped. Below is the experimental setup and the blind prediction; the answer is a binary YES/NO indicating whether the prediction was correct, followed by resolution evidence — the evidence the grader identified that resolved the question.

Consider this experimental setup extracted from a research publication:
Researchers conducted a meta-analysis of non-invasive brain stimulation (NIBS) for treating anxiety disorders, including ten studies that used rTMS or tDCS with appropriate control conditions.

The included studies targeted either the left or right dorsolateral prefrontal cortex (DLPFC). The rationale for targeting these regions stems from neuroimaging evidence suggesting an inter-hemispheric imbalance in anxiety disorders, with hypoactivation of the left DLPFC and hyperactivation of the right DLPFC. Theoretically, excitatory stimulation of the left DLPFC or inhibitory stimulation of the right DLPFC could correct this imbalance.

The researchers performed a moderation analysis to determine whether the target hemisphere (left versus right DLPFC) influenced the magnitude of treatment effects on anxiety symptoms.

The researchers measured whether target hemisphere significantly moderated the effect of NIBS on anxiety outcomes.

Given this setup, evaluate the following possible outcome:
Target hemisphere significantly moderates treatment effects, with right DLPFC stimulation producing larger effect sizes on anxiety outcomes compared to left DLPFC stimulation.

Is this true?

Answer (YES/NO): NO